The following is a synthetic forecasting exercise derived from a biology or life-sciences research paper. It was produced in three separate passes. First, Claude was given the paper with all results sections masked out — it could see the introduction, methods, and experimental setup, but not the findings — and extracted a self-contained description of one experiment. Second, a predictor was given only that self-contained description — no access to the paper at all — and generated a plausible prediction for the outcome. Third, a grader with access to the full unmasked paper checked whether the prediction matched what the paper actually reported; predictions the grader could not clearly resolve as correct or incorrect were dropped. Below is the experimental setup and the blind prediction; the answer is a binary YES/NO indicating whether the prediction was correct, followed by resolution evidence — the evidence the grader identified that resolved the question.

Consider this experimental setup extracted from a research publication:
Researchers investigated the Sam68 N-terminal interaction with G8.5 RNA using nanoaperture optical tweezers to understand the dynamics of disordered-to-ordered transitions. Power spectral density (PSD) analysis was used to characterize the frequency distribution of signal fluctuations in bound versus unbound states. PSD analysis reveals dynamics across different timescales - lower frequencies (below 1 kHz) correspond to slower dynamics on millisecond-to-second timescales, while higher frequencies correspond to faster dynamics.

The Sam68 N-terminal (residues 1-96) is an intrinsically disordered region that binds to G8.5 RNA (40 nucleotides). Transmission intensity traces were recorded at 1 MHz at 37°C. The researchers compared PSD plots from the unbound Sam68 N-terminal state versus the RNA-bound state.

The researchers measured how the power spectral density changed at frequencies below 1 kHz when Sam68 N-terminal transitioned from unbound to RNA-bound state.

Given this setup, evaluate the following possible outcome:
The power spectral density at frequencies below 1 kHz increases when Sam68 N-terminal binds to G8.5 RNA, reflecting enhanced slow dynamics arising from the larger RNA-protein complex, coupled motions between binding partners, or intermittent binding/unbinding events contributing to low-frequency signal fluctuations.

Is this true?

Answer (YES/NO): NO